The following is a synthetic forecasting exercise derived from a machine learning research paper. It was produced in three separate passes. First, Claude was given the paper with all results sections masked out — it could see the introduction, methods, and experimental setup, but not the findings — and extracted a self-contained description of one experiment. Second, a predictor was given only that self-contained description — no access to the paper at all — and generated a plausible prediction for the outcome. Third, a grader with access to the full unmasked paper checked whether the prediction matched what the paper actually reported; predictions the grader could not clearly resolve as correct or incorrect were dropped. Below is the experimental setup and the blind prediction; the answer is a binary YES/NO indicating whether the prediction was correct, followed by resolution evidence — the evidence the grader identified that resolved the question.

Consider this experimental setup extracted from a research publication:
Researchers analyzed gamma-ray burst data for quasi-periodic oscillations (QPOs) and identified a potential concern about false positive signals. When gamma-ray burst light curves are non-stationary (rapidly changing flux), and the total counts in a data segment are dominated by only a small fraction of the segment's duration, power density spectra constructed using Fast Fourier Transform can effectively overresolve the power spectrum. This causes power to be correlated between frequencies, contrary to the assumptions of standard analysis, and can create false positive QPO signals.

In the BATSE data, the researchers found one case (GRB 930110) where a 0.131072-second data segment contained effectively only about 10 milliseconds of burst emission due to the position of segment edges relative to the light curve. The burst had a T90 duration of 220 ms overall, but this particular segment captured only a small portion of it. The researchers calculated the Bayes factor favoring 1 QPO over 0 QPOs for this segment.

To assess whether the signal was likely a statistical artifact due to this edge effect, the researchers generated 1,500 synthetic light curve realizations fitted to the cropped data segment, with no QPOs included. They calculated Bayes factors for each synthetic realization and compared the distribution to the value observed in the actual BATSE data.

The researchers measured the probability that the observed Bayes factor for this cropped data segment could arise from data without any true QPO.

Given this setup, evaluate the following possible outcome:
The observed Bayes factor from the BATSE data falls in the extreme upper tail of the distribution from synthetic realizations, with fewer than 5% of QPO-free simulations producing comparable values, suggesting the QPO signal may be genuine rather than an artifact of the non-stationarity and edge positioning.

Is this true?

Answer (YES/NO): NO